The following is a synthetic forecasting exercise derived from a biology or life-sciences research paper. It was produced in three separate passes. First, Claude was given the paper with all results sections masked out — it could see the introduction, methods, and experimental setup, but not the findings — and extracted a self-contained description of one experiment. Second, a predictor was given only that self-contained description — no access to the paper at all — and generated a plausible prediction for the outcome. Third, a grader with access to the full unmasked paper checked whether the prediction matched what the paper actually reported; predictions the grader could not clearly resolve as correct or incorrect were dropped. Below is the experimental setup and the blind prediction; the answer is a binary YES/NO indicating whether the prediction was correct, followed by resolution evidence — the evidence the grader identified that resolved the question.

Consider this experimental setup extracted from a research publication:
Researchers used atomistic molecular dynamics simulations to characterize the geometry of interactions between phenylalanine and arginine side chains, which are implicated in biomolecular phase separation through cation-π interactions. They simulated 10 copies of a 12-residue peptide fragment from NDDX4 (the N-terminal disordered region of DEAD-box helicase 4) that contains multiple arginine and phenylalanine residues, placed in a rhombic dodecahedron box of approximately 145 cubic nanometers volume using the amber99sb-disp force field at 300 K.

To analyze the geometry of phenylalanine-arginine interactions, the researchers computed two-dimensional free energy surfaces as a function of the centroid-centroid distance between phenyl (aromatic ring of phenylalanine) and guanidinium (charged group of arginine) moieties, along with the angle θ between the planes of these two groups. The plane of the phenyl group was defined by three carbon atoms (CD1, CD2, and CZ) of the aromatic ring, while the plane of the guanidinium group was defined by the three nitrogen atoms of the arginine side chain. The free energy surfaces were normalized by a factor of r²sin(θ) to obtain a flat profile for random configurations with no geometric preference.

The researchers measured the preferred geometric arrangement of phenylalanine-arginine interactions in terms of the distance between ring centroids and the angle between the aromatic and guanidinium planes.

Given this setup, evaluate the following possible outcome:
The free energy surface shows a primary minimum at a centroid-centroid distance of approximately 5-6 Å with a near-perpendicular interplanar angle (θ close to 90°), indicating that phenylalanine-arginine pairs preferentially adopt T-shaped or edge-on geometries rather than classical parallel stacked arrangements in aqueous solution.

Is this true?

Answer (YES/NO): NO